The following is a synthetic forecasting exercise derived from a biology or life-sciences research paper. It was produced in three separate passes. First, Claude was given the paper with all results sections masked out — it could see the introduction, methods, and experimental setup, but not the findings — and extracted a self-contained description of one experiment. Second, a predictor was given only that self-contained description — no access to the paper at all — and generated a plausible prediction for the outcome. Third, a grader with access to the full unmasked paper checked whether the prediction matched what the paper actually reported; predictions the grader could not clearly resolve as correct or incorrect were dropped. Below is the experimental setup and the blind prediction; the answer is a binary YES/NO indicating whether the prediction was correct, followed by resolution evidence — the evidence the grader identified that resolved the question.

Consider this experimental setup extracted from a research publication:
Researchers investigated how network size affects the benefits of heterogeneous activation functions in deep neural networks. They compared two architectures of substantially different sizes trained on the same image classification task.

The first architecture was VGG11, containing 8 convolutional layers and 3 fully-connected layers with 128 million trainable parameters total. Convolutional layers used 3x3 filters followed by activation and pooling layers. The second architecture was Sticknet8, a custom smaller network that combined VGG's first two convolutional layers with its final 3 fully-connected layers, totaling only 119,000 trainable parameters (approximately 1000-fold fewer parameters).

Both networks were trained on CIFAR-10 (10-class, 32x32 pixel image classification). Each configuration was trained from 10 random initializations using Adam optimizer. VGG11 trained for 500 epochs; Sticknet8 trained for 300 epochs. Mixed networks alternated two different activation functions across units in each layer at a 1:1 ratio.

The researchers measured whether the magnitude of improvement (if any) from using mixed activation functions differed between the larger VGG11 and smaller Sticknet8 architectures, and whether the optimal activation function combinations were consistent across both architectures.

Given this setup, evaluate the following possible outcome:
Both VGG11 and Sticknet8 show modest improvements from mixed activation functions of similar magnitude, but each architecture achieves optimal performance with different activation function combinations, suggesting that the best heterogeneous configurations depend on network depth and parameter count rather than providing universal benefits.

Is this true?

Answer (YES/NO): NO